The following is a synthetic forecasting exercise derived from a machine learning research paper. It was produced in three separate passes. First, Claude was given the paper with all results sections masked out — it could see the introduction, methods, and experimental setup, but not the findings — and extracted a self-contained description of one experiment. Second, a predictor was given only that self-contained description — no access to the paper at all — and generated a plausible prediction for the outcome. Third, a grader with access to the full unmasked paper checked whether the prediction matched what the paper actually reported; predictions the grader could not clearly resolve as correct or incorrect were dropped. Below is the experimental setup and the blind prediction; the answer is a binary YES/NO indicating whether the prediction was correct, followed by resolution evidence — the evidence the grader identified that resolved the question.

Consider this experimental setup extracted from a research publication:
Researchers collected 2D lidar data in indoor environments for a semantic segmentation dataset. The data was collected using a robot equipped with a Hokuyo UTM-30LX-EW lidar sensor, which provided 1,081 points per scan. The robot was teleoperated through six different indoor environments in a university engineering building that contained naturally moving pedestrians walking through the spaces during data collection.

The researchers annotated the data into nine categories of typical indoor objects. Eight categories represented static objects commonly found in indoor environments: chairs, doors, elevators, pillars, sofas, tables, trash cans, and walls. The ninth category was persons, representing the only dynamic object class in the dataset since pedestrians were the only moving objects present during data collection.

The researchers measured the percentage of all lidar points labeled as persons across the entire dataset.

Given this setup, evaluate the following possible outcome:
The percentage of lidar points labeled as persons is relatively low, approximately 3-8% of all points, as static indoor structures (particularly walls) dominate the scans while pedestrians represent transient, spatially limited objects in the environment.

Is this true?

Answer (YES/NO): YES